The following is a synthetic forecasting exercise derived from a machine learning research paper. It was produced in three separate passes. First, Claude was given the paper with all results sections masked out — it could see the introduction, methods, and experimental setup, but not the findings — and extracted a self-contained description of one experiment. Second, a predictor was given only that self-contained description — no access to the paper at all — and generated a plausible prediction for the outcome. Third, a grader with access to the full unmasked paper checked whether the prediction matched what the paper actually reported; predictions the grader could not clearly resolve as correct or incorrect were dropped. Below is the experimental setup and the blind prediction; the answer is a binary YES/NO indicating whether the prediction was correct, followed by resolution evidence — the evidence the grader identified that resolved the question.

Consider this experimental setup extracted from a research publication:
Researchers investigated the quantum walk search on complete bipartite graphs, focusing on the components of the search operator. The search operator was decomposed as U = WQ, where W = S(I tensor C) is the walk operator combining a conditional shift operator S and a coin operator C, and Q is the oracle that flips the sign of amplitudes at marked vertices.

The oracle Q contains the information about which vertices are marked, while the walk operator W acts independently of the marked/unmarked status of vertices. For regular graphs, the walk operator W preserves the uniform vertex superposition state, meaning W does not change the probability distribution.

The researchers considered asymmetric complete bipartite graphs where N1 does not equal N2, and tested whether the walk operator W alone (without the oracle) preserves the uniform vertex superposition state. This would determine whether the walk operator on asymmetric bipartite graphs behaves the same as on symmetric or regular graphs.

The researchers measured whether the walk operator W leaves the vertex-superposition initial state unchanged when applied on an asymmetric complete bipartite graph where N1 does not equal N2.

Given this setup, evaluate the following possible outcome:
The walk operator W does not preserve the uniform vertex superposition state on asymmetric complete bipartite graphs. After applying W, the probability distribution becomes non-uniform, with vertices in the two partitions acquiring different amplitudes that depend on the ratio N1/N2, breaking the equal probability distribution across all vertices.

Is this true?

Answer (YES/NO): YES